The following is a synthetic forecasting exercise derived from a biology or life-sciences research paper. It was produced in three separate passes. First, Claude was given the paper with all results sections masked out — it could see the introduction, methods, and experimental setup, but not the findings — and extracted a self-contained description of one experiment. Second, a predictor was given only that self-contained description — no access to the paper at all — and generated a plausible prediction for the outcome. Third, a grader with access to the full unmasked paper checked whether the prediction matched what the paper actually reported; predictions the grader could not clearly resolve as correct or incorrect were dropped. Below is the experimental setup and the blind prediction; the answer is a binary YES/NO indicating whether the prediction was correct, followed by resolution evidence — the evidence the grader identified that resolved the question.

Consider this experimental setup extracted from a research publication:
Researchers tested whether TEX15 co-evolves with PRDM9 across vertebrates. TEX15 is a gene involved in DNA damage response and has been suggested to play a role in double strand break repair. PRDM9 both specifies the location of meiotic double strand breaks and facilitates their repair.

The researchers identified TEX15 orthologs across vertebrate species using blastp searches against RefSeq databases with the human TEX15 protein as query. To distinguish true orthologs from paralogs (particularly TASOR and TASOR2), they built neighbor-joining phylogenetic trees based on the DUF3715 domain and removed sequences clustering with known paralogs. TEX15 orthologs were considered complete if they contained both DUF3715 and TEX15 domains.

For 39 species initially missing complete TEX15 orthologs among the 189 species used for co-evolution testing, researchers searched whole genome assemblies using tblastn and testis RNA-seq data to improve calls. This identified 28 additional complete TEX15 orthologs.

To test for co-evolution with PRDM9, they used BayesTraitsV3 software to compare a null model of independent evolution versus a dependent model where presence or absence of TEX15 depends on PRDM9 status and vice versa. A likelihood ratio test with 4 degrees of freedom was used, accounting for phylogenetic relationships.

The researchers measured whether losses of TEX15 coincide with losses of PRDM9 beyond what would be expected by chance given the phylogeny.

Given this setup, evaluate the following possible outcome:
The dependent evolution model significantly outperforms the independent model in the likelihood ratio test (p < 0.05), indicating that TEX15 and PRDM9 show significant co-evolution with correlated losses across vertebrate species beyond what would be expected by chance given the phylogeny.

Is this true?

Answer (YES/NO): YES